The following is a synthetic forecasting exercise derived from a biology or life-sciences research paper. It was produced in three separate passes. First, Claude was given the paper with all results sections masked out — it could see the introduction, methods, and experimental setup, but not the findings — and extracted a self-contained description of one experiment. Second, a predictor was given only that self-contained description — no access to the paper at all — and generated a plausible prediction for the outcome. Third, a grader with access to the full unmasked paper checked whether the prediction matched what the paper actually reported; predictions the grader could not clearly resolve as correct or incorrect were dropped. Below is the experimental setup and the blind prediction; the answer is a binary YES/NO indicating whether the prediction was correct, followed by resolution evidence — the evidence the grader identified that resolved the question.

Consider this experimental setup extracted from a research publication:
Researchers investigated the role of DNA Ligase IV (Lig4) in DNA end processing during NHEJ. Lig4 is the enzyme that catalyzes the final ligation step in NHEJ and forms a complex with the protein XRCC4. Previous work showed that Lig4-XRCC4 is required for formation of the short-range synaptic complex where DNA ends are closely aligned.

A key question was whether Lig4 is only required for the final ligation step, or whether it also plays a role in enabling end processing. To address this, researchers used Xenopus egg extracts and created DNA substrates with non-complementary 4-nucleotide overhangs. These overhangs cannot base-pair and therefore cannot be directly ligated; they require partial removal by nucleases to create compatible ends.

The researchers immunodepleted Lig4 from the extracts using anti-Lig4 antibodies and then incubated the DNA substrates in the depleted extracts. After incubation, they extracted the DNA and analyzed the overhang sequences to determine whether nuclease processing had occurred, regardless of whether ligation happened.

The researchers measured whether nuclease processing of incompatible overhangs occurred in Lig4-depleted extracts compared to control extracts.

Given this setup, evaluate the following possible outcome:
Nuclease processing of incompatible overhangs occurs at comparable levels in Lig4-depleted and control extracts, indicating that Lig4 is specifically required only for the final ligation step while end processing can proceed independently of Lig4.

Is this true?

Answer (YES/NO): NO